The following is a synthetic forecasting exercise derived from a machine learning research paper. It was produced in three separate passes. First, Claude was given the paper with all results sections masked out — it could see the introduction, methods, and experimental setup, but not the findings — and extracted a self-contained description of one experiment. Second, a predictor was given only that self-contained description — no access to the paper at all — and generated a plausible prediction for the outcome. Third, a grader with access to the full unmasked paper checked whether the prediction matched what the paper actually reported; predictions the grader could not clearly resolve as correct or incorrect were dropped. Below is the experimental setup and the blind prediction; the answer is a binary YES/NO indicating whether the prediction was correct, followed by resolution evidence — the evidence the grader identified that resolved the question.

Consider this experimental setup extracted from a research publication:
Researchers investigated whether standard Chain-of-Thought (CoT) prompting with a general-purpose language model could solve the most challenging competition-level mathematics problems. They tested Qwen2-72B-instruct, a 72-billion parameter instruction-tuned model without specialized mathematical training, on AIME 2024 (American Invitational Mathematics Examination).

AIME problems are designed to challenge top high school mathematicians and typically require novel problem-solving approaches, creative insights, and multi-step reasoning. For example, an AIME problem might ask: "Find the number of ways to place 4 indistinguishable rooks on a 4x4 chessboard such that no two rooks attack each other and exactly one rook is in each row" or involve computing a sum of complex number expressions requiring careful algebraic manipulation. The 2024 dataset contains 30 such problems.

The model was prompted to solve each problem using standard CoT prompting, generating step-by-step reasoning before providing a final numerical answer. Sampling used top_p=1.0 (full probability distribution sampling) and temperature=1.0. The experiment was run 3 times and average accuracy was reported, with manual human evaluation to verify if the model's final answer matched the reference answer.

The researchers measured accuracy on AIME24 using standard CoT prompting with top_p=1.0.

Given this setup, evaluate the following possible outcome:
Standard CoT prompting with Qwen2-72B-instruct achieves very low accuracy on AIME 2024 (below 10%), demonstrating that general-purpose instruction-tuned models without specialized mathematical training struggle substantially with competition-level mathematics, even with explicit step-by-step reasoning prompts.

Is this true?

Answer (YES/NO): YES